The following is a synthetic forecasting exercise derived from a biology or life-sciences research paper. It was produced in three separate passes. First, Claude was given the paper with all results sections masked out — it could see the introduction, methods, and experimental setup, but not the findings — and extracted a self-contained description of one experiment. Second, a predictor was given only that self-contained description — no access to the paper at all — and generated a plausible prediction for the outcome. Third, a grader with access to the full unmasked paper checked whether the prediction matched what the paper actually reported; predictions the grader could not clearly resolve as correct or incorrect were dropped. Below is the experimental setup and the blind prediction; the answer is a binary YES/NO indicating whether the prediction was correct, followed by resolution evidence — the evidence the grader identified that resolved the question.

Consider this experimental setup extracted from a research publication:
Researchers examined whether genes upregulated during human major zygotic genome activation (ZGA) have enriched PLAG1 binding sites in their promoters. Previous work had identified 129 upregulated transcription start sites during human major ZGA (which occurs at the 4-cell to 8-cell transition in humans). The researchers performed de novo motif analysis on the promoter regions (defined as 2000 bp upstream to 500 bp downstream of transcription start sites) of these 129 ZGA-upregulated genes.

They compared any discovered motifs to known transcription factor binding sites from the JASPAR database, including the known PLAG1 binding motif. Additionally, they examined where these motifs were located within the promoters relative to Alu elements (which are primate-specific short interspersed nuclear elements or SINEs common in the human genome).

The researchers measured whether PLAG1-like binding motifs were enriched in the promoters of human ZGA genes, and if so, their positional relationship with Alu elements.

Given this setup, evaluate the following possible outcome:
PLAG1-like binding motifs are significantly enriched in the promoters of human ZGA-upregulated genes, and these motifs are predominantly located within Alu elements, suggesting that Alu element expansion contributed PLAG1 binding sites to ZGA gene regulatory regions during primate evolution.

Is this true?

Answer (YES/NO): YES